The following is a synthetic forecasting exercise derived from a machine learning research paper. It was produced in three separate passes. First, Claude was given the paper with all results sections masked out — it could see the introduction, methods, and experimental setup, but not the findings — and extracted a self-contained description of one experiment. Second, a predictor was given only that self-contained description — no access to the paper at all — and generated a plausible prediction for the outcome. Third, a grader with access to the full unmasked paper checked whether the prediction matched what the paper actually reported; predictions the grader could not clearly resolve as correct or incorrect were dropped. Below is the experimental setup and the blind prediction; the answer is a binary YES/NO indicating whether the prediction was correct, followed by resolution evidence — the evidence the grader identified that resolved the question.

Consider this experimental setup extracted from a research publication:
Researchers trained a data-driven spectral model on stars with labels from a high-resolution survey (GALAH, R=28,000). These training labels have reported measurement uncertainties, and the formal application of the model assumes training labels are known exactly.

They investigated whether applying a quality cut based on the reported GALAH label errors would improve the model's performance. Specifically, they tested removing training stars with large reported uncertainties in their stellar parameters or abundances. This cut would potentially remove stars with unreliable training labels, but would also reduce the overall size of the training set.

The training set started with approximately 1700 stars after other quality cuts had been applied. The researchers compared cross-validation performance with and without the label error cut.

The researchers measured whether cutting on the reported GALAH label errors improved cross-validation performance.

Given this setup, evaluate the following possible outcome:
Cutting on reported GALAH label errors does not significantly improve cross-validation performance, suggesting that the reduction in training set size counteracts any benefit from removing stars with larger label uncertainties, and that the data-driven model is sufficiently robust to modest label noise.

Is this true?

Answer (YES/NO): YES